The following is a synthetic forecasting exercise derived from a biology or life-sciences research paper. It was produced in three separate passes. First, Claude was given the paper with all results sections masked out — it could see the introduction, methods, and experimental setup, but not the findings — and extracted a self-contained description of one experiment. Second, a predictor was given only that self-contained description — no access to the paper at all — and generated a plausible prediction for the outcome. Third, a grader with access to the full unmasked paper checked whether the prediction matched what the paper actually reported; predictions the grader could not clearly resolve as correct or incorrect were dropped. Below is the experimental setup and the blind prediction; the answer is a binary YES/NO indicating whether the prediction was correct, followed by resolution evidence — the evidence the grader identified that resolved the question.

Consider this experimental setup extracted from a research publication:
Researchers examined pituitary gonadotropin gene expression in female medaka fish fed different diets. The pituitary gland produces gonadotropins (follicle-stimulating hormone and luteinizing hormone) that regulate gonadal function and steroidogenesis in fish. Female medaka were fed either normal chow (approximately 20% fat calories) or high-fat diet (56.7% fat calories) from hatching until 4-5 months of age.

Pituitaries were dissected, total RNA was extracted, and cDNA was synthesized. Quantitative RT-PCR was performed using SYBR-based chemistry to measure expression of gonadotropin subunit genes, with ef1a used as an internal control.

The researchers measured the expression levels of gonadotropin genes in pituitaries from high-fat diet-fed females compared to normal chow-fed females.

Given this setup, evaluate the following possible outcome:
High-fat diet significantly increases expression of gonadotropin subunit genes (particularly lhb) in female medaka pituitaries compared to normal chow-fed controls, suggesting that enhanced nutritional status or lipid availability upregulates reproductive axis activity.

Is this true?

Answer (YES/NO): NO